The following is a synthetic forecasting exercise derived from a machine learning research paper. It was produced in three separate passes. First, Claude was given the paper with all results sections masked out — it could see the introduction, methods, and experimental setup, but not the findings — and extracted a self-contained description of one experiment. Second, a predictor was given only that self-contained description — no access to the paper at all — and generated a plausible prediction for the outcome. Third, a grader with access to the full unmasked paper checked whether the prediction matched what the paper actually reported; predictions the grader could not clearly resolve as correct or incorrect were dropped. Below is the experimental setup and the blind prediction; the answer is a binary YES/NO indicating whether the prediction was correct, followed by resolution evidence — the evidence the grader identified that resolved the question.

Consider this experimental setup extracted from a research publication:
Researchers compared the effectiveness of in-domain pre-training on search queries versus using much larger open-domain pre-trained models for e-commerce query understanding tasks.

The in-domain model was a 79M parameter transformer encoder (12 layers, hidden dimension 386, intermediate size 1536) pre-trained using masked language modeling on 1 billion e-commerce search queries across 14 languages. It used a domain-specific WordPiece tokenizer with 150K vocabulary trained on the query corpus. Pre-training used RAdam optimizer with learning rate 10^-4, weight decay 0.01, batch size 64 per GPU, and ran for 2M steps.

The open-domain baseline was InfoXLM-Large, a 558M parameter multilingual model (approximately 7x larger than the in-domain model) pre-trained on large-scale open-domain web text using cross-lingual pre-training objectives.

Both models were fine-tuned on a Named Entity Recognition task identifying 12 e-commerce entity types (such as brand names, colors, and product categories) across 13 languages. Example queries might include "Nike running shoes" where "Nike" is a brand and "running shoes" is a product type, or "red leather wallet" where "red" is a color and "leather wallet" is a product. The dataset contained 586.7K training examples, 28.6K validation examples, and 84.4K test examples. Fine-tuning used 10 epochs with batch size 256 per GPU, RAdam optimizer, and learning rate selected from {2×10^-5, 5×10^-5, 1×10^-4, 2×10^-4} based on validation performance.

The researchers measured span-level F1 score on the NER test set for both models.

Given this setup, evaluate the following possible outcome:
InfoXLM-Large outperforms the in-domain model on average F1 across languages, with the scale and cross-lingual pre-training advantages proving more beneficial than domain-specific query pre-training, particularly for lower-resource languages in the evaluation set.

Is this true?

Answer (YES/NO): NO